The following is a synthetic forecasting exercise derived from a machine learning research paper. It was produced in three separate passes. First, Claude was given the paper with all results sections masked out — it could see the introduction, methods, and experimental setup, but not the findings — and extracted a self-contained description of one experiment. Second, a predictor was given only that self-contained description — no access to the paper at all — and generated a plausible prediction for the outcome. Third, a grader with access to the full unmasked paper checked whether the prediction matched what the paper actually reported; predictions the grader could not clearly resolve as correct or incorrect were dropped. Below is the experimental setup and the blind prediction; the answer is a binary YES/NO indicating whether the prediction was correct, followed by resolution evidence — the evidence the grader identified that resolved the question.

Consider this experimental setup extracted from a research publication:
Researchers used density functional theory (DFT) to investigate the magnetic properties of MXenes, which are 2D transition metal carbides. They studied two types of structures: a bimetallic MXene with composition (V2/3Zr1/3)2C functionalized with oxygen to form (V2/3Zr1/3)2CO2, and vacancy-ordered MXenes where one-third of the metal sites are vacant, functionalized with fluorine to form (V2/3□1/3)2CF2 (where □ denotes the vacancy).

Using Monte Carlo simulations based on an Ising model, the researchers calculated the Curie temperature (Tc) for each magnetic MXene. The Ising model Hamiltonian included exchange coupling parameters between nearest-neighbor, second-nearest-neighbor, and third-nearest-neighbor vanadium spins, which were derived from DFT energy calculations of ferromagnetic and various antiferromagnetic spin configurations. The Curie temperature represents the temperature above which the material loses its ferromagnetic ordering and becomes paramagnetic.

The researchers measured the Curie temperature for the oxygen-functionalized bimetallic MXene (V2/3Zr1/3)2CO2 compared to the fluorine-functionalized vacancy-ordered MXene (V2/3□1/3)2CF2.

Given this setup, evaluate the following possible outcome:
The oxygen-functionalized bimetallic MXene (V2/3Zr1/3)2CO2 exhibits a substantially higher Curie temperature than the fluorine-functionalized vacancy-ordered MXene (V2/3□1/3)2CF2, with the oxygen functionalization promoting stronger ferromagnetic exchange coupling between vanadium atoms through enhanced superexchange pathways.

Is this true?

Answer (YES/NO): NO